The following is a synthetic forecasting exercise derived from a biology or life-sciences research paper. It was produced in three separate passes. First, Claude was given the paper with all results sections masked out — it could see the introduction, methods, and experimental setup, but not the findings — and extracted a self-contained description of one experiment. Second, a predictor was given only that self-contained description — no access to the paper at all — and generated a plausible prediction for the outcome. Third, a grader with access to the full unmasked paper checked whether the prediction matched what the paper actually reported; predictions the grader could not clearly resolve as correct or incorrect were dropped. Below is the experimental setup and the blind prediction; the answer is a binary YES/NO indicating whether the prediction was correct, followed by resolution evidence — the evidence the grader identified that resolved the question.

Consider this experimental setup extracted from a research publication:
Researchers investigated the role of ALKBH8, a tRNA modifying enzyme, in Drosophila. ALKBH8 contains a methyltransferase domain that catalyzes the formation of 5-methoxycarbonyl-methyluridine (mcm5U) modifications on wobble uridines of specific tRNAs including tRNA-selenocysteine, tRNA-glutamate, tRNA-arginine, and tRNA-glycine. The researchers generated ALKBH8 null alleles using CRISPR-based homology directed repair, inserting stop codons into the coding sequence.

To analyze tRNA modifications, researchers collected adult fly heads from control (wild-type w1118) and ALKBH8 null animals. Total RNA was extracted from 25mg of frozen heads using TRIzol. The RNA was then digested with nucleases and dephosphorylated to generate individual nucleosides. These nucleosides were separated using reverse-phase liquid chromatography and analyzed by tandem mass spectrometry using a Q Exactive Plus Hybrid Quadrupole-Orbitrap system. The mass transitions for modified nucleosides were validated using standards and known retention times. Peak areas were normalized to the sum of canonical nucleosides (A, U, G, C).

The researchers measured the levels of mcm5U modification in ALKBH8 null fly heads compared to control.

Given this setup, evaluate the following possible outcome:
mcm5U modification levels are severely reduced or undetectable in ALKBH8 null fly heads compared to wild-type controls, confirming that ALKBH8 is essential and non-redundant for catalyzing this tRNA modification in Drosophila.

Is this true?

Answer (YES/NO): YES